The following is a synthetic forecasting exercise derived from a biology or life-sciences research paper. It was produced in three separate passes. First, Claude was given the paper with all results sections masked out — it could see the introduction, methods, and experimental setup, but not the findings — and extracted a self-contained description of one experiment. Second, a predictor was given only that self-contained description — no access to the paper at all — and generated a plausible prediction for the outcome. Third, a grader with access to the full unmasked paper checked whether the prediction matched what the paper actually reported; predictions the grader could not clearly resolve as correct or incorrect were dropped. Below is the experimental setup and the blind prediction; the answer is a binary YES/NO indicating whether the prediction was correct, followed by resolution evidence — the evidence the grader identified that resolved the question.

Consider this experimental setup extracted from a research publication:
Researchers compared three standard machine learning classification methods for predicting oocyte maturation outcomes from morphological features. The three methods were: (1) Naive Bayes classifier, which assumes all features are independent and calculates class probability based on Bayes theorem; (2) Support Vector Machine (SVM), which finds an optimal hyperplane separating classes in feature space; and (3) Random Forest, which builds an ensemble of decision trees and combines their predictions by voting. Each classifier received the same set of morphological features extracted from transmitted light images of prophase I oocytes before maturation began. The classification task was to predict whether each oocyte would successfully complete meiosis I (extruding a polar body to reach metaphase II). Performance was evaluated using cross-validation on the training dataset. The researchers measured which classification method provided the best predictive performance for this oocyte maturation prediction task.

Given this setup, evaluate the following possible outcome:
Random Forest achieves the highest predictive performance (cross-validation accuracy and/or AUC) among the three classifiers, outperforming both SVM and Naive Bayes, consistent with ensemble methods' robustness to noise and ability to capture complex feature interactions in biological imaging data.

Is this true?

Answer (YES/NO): YES